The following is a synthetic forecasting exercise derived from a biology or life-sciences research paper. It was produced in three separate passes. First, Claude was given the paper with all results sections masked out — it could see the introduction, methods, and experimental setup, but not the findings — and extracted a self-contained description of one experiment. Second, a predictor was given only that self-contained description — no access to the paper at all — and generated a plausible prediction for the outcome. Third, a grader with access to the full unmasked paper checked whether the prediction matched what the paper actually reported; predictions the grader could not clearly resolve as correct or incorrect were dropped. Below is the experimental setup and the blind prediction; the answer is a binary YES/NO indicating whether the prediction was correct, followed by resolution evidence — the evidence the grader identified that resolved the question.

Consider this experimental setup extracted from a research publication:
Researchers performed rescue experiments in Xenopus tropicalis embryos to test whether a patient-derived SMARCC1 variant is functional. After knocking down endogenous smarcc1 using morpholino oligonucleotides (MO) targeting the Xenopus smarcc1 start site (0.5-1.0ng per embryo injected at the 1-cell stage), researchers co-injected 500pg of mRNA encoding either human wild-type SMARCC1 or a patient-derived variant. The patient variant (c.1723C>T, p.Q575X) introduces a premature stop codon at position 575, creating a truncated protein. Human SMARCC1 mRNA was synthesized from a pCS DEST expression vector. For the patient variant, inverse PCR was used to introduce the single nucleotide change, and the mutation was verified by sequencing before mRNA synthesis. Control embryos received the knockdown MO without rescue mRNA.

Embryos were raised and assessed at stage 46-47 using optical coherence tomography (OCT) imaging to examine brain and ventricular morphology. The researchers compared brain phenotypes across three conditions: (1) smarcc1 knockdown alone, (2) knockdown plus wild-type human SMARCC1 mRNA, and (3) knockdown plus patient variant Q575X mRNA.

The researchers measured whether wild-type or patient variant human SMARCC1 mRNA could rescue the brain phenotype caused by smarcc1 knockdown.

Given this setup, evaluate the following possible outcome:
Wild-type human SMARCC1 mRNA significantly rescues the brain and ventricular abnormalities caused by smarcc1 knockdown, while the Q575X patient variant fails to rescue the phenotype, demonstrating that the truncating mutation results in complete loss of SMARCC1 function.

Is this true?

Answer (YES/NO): YES